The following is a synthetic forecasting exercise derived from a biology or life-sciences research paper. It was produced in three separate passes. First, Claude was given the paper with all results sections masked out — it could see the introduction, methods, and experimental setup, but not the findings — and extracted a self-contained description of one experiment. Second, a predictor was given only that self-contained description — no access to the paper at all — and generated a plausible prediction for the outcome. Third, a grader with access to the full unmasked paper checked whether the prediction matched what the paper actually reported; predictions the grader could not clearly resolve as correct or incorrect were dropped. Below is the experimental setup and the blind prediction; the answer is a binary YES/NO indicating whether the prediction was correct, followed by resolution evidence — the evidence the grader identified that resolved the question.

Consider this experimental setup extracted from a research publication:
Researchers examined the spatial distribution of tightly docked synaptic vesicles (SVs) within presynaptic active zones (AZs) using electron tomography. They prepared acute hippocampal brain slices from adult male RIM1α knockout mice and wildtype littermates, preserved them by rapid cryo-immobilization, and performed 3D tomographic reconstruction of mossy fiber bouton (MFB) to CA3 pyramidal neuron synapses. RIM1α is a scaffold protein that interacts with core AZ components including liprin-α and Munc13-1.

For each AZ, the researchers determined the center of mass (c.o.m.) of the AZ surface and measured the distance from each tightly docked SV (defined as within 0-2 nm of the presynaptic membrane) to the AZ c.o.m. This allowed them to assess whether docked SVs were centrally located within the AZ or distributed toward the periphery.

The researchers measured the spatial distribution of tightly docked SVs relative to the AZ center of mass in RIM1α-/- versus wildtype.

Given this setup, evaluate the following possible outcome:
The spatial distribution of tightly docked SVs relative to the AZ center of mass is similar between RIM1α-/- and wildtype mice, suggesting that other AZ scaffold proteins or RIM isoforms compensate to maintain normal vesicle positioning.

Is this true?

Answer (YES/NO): NO